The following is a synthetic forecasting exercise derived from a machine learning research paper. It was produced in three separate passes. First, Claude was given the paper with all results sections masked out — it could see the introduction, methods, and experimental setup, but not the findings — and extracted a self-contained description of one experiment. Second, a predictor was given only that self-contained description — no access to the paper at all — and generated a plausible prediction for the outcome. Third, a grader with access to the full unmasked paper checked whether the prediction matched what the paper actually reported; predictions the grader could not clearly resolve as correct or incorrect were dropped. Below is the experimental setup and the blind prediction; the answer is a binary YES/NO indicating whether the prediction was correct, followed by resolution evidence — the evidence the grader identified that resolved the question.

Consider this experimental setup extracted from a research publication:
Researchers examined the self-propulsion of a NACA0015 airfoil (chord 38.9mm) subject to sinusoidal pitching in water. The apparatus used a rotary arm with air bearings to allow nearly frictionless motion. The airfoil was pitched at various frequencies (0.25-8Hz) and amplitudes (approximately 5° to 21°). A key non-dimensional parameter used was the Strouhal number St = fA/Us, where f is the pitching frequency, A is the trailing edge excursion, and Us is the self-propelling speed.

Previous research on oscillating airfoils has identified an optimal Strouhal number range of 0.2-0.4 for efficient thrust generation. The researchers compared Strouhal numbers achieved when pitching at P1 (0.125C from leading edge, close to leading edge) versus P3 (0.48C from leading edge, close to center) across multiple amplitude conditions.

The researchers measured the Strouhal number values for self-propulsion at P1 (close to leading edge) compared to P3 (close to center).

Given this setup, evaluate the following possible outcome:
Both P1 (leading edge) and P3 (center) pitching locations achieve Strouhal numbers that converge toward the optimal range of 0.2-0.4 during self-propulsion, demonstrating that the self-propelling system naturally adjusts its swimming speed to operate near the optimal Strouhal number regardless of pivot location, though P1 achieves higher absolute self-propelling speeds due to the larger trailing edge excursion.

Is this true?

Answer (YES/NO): NO